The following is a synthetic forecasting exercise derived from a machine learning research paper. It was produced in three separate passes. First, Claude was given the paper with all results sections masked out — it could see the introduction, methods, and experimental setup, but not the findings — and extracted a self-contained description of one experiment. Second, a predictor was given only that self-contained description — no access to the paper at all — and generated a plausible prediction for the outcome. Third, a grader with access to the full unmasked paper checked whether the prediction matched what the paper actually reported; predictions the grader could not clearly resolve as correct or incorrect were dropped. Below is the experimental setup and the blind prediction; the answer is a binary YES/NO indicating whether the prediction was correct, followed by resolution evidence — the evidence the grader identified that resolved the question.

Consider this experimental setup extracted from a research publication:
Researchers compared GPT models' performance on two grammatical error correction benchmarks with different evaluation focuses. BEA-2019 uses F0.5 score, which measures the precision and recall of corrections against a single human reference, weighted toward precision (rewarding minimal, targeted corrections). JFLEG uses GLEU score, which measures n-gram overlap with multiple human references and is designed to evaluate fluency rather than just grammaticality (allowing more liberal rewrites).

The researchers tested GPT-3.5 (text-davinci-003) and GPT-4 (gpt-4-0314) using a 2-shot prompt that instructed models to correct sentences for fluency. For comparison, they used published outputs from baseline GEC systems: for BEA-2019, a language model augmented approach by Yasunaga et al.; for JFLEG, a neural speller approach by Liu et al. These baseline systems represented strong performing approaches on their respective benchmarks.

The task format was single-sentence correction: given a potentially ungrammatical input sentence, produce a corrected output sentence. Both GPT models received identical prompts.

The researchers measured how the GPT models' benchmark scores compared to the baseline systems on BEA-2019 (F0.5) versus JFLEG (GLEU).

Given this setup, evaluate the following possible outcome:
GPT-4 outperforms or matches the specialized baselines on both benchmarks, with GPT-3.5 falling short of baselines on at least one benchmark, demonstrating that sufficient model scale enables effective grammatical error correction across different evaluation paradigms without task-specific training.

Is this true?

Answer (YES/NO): NO